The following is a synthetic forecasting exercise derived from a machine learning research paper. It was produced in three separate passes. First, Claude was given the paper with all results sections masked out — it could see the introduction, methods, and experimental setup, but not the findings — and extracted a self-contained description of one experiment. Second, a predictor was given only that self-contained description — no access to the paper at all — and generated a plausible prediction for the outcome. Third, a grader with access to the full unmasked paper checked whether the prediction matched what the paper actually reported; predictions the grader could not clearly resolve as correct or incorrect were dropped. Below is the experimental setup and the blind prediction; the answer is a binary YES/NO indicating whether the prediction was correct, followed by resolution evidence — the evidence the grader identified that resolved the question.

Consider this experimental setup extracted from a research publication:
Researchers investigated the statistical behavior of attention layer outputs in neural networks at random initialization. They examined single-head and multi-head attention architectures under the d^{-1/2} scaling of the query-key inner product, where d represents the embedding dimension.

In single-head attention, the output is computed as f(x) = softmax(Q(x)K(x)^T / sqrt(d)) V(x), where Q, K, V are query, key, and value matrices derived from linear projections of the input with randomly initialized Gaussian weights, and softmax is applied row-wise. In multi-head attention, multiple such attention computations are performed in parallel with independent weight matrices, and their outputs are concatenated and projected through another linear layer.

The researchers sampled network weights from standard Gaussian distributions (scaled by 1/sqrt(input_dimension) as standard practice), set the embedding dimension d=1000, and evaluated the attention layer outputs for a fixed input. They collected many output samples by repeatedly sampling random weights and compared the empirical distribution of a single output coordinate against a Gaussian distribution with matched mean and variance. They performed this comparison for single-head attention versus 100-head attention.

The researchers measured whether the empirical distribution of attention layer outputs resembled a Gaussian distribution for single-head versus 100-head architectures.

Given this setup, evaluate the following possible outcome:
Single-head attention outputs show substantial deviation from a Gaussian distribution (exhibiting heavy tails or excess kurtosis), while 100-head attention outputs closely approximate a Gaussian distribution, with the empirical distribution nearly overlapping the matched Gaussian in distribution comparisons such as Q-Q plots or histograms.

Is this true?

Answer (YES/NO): YES